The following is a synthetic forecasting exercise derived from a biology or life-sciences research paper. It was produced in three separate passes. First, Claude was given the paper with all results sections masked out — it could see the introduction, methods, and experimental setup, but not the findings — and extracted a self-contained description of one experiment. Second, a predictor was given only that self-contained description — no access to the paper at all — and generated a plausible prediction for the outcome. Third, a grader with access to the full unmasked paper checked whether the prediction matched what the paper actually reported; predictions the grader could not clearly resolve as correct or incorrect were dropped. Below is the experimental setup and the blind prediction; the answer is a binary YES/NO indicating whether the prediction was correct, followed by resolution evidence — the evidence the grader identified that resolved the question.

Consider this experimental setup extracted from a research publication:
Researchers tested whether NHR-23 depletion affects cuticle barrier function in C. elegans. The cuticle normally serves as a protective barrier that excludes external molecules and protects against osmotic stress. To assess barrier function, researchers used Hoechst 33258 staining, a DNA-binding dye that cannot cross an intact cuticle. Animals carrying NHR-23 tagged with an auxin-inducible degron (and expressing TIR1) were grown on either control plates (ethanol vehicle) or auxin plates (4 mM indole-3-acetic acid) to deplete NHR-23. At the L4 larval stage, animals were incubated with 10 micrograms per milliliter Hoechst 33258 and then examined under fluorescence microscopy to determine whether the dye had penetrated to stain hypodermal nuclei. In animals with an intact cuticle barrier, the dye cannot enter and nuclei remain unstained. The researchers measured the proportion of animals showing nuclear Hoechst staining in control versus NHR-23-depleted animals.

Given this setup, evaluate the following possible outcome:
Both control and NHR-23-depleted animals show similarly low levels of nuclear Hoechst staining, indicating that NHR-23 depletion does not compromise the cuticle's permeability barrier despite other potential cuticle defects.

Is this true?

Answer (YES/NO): NO